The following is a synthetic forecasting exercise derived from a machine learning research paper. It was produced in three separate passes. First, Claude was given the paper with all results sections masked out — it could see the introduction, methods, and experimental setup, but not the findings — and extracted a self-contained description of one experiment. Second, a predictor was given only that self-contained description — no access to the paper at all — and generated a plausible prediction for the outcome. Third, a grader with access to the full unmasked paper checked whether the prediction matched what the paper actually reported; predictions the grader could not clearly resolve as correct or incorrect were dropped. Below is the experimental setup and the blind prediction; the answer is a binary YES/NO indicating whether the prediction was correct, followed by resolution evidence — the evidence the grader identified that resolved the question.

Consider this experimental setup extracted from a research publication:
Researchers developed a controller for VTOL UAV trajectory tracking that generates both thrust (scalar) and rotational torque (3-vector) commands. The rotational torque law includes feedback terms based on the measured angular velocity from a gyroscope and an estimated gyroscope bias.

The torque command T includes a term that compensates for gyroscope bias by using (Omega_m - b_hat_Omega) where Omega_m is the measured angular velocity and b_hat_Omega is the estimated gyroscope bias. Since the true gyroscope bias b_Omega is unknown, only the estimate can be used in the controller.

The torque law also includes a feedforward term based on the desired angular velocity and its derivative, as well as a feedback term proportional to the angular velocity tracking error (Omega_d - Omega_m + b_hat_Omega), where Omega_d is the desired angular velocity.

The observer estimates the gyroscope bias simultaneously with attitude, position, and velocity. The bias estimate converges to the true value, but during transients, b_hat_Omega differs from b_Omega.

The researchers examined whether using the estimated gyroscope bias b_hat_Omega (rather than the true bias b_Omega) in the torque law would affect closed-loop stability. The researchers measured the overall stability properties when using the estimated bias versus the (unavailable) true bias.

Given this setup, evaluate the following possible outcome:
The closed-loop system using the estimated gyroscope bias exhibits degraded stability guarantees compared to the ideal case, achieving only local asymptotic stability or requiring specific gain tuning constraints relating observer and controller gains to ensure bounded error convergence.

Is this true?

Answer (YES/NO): NO